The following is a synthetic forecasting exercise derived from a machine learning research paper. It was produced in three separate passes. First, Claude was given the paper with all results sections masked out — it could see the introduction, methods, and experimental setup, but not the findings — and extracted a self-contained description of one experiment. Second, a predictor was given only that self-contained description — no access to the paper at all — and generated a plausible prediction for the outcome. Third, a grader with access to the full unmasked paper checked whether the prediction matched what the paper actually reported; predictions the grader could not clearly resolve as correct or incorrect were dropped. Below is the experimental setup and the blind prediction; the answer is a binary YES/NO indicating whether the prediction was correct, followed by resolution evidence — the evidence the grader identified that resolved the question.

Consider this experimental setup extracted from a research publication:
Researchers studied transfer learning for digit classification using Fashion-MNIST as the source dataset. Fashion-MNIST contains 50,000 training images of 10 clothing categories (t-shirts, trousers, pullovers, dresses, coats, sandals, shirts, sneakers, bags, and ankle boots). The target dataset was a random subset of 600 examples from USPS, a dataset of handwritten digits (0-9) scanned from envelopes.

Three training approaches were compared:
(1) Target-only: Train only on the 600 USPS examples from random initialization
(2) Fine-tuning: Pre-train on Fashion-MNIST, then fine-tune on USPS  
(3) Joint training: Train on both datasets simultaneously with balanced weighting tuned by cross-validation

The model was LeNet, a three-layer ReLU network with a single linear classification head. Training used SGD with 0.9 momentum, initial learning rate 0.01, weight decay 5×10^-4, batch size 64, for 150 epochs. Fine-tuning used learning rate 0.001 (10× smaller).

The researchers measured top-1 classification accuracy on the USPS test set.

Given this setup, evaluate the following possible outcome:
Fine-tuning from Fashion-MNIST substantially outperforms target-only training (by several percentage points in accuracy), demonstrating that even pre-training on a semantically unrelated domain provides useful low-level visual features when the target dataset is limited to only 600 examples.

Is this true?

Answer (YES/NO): NO